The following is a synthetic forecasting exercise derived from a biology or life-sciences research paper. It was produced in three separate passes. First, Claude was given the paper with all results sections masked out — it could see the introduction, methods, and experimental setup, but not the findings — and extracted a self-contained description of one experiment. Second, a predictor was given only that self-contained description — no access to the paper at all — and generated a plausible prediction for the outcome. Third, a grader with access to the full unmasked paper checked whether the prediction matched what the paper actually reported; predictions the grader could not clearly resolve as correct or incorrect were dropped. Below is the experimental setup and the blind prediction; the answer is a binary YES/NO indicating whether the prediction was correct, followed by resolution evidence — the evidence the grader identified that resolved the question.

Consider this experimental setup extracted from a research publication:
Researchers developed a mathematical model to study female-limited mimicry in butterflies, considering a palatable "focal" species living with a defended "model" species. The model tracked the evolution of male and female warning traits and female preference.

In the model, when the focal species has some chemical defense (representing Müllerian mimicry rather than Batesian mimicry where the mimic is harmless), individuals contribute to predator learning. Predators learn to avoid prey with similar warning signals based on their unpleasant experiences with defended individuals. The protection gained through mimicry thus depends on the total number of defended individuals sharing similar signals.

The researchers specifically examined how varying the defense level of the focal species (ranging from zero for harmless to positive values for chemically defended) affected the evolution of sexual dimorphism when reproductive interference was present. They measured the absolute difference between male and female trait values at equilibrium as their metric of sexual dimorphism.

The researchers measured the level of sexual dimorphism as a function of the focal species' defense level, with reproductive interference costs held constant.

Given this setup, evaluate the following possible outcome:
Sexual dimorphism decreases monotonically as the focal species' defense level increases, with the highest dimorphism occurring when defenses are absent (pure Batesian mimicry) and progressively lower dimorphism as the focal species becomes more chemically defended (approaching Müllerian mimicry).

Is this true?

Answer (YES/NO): NO